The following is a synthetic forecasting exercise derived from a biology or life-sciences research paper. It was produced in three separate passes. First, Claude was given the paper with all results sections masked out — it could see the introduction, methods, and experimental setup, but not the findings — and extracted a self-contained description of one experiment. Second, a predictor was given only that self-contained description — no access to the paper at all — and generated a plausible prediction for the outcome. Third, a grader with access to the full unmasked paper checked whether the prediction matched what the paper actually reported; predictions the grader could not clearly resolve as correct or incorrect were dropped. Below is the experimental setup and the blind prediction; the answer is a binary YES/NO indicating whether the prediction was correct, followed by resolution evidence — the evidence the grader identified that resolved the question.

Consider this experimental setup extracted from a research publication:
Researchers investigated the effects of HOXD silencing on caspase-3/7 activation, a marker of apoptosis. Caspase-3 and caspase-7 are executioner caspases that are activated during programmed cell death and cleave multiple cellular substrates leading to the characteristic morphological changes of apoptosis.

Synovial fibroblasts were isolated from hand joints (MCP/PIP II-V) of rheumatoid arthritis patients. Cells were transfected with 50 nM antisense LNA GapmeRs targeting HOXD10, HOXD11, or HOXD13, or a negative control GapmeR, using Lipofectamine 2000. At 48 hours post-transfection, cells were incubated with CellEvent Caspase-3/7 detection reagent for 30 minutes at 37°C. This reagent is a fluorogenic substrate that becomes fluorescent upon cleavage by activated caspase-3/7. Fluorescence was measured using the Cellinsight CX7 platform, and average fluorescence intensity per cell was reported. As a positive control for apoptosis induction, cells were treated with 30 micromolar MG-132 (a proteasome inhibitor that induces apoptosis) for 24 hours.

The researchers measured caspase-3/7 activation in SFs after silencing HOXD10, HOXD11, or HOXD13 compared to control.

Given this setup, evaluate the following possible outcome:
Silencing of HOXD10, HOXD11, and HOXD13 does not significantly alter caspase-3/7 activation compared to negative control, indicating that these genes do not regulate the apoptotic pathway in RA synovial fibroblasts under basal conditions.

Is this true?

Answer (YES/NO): YES